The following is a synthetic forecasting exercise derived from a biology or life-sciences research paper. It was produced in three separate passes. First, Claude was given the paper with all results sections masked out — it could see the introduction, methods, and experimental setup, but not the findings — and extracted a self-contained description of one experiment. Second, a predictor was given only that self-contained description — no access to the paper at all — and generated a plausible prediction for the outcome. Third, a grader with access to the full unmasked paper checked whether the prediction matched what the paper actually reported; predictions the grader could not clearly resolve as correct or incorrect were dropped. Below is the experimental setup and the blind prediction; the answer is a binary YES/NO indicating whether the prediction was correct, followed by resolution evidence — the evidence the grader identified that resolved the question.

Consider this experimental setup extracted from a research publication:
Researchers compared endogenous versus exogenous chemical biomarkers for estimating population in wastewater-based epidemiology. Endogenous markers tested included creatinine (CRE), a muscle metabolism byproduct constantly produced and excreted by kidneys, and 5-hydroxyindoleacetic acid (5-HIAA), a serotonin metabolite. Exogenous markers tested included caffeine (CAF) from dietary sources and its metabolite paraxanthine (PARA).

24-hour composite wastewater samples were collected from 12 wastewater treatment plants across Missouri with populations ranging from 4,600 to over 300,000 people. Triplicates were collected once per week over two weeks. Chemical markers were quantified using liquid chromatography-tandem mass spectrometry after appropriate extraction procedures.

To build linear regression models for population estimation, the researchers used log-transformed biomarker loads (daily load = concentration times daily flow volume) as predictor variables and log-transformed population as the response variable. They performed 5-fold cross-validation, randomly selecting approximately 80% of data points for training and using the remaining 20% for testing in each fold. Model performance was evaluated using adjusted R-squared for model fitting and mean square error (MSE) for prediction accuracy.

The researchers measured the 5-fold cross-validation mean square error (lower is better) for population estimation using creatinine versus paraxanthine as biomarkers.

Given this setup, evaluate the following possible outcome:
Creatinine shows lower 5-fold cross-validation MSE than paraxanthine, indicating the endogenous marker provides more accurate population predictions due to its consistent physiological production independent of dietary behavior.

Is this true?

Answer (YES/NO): NO